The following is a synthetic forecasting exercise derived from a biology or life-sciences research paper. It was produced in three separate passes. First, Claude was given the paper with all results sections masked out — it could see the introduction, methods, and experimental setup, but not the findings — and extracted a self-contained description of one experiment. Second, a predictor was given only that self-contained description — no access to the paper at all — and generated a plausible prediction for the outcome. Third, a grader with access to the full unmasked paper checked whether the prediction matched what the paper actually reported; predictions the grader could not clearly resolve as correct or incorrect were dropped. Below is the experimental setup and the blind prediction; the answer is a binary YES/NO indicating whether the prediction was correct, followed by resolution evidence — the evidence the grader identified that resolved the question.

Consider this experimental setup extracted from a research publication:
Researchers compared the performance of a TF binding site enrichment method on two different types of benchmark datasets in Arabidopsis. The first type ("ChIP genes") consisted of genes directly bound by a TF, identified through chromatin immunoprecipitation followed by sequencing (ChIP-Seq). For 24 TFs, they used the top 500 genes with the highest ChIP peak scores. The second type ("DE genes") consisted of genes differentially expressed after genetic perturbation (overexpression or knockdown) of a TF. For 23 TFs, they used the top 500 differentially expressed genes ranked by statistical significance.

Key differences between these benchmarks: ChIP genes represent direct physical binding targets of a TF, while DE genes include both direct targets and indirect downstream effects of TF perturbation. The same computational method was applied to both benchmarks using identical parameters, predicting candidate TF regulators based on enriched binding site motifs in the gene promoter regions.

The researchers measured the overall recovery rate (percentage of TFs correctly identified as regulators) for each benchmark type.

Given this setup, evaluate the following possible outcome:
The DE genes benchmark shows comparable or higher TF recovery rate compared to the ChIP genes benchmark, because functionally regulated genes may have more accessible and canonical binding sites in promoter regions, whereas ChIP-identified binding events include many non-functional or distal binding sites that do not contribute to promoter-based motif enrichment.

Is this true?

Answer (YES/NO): NO